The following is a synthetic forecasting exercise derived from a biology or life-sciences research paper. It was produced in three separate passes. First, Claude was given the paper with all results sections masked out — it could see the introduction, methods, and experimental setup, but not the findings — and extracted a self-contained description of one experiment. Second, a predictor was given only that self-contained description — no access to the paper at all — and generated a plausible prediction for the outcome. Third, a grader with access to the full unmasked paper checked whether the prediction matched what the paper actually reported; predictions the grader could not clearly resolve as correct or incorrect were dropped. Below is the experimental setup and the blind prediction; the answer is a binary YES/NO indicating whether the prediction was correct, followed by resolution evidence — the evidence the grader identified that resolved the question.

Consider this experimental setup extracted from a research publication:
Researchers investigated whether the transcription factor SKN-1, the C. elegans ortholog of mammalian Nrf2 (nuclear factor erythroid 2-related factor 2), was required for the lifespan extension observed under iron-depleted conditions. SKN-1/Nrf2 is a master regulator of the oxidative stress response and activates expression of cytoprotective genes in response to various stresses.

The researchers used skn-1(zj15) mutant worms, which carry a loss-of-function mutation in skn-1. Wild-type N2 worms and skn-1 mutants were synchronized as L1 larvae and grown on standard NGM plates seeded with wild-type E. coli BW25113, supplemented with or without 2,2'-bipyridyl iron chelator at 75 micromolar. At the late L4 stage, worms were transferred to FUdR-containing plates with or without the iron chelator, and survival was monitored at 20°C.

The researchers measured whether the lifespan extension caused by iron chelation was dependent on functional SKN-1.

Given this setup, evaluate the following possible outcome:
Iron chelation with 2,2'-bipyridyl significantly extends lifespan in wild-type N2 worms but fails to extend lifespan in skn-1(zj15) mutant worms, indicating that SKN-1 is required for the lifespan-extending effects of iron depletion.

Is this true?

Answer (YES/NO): YES